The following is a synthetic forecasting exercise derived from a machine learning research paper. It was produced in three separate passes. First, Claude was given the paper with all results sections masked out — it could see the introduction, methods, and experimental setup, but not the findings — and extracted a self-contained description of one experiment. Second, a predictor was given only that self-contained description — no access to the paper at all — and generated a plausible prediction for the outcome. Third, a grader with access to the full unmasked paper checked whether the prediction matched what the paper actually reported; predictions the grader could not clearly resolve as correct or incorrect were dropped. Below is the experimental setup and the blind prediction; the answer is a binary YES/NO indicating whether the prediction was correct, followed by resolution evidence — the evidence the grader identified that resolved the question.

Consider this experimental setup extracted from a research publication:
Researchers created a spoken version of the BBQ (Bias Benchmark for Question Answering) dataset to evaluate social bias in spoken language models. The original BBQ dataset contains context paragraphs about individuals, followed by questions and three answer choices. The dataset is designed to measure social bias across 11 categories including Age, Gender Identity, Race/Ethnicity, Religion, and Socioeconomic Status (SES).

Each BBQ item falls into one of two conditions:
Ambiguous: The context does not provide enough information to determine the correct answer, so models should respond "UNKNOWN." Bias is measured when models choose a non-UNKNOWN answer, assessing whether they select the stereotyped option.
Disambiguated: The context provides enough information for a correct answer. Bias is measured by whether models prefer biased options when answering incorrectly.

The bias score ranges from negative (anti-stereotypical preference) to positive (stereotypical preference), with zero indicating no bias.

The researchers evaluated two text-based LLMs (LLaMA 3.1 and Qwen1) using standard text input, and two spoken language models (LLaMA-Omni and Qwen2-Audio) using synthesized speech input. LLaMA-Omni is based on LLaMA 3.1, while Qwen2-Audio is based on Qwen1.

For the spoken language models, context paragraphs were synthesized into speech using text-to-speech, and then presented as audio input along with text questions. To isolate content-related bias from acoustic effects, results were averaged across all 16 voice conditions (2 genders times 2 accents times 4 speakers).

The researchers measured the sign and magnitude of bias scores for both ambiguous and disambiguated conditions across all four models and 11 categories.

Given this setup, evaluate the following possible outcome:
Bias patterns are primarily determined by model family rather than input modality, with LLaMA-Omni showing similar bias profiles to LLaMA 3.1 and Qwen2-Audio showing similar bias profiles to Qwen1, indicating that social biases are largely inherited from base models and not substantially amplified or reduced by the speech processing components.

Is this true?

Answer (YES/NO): NO